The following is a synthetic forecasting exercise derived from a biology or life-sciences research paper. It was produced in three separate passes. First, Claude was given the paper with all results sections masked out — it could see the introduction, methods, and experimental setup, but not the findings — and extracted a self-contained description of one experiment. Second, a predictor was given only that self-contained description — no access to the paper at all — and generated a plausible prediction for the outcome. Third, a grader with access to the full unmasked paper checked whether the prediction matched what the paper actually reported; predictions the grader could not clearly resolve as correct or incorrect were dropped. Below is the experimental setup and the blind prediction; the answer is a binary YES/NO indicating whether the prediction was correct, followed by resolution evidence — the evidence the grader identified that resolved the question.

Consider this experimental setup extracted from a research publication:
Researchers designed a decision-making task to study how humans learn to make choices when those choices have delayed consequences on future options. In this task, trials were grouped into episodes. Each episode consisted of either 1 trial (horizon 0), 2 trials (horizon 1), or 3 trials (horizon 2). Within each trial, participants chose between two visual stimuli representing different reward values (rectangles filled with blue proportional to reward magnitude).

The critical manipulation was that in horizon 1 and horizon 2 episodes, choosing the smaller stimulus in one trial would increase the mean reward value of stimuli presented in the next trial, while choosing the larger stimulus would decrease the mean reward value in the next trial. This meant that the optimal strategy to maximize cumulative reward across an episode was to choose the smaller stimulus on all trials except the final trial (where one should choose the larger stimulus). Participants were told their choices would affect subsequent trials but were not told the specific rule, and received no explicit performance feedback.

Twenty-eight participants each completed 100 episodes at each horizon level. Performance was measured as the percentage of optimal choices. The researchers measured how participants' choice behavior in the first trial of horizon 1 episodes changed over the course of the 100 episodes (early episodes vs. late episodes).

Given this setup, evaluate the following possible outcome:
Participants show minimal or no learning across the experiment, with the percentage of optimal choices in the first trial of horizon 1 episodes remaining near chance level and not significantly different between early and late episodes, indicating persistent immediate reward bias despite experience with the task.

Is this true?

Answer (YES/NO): NO